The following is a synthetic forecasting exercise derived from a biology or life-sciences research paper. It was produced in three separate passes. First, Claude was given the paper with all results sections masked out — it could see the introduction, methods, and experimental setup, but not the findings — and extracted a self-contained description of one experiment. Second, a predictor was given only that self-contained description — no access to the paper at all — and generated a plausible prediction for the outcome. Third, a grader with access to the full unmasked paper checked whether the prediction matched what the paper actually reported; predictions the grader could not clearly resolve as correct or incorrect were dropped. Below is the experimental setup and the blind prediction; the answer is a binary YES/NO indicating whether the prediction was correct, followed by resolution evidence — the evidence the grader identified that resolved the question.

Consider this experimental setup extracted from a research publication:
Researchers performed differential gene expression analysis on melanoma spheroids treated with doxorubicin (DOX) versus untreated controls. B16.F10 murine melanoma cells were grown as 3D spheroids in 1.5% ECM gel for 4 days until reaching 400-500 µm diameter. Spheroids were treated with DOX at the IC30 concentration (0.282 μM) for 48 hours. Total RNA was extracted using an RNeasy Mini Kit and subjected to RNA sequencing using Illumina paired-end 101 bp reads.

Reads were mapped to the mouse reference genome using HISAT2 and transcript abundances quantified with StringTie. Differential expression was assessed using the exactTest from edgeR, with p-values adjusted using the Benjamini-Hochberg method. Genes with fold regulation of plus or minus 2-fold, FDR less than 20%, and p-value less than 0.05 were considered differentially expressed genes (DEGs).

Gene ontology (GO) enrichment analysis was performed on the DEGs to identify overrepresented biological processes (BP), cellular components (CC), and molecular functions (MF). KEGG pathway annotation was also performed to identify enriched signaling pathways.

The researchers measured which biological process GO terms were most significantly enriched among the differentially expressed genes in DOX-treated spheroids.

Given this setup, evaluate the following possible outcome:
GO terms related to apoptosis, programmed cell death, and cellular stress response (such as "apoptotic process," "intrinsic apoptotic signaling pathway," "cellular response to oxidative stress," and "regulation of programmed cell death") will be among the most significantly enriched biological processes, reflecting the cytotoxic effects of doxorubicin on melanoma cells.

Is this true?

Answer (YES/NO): NO